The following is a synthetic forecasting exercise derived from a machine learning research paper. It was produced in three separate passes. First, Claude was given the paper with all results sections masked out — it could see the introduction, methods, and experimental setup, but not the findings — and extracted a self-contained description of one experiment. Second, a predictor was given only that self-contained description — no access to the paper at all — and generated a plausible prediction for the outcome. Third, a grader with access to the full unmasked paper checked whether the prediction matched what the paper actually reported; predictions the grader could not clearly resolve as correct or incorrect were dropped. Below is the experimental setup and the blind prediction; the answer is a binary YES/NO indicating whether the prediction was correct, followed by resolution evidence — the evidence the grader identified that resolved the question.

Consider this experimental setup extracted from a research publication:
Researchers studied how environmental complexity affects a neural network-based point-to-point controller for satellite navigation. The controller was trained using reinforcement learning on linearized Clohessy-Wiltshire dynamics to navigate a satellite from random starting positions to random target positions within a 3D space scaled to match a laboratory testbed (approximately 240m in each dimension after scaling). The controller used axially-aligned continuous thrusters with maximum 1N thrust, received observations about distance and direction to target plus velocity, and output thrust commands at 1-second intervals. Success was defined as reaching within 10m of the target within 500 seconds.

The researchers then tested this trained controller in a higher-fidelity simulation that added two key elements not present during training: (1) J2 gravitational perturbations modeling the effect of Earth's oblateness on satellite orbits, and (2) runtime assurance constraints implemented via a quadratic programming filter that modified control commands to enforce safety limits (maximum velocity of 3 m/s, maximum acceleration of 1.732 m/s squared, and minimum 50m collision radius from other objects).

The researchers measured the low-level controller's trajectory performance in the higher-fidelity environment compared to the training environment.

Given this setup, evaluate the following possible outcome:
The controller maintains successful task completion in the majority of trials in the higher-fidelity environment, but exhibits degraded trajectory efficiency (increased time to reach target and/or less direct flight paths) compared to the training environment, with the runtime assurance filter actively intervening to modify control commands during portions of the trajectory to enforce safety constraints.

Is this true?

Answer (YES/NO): YES